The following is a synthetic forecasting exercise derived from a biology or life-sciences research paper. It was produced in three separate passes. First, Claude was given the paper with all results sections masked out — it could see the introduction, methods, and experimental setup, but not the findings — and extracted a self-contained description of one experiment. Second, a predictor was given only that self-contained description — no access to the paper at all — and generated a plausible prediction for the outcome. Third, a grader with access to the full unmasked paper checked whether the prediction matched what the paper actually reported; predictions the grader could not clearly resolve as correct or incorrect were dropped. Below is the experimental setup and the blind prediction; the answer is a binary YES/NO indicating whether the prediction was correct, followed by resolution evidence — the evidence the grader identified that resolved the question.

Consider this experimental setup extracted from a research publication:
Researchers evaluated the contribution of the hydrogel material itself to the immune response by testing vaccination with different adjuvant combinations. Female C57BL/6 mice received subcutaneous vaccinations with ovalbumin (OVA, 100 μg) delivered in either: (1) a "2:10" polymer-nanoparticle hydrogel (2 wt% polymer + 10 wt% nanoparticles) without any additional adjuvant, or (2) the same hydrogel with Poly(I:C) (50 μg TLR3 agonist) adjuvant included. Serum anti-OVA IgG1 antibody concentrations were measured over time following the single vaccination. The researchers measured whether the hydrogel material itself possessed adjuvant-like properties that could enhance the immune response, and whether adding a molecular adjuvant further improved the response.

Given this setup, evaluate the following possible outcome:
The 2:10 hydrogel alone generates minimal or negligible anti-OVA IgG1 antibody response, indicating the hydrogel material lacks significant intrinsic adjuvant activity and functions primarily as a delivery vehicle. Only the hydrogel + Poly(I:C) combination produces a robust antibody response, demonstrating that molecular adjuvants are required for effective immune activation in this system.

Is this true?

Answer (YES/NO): NO